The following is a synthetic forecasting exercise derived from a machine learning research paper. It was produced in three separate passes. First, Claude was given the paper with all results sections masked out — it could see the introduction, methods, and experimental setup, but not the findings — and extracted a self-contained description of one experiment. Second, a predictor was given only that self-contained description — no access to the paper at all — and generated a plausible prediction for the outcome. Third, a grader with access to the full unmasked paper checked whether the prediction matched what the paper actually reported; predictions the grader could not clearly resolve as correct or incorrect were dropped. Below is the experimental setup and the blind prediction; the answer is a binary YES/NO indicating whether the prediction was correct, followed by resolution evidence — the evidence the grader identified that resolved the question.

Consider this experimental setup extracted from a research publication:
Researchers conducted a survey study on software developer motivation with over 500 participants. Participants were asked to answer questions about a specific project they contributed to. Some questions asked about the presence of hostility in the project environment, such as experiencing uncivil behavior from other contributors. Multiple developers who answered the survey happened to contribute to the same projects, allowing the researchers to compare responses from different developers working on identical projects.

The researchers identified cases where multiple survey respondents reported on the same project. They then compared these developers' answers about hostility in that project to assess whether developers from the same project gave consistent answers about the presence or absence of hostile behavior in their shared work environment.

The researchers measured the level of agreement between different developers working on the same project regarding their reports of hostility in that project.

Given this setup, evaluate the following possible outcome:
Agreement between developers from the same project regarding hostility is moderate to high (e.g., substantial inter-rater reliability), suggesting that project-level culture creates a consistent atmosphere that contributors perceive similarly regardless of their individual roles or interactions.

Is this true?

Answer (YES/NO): NO